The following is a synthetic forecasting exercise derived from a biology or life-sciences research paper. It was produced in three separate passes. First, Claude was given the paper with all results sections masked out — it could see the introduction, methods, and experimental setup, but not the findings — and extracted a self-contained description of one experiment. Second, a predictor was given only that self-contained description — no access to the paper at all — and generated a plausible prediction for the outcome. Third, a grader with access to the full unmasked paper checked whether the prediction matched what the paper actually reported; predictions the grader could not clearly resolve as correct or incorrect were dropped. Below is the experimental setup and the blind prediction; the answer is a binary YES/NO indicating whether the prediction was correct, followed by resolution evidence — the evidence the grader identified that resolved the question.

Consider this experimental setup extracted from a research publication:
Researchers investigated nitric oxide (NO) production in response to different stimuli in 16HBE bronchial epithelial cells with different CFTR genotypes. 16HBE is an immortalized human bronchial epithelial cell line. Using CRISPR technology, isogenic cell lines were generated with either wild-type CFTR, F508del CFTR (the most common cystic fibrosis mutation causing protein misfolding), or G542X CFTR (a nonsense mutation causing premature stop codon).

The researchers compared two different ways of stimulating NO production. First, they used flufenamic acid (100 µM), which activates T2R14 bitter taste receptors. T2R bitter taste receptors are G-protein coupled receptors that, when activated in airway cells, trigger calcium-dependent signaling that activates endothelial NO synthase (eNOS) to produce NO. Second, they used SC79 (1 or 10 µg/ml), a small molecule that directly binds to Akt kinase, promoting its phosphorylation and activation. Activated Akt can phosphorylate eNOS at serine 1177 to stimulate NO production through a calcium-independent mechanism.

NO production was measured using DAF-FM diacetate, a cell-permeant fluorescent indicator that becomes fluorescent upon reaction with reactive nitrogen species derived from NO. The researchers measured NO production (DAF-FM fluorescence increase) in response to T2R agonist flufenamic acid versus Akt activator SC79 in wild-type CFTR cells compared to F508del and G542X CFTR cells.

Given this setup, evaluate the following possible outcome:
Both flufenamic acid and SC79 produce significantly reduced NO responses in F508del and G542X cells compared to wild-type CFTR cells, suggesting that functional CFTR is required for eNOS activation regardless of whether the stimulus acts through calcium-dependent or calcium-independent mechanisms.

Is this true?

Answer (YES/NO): NO